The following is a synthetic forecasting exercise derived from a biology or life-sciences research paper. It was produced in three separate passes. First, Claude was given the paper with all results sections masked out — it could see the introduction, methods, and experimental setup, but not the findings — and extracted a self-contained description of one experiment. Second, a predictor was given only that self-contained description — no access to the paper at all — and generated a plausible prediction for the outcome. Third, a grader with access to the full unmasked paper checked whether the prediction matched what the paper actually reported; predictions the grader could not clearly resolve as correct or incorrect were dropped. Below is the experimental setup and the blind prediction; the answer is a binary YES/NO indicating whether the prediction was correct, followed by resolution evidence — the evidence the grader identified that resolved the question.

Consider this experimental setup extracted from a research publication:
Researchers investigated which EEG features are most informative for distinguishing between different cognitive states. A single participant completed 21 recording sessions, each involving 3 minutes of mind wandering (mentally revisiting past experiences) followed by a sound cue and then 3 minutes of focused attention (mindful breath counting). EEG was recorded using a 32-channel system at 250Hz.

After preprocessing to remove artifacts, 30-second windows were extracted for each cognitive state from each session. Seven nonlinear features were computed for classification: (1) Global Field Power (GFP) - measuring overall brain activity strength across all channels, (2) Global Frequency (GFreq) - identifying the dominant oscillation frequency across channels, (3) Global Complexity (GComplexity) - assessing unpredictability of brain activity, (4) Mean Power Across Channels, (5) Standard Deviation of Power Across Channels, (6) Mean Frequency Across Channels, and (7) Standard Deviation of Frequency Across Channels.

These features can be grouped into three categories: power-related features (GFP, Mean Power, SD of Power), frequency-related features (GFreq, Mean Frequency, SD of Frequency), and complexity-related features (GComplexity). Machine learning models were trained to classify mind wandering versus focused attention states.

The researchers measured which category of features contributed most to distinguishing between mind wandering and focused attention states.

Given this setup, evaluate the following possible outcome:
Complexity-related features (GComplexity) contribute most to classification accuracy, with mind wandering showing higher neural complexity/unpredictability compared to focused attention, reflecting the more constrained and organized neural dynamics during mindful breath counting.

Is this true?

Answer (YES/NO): NO